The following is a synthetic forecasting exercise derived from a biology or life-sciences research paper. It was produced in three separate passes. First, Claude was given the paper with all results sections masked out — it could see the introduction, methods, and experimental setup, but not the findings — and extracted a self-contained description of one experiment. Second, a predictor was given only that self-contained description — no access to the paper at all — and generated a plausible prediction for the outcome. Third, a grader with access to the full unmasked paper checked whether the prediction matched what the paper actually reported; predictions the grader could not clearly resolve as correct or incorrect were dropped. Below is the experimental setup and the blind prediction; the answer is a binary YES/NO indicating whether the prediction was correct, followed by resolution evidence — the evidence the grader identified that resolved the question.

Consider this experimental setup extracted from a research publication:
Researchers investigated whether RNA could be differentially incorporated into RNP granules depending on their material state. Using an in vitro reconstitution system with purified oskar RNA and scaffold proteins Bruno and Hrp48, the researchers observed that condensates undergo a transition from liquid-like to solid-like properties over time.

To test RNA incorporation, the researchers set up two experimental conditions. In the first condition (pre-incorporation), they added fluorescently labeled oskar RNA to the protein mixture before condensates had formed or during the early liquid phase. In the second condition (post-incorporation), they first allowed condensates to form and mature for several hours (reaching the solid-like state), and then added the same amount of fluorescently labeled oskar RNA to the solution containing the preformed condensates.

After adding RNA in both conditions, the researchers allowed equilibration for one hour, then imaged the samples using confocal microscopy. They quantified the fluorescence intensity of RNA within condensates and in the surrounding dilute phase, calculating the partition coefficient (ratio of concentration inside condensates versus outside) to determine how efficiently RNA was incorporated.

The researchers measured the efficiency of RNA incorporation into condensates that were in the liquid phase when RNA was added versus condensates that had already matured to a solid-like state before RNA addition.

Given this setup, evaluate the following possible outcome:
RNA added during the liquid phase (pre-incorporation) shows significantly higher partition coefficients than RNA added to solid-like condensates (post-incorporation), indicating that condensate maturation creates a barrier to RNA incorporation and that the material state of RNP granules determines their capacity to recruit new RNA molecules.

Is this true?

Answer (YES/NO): YES